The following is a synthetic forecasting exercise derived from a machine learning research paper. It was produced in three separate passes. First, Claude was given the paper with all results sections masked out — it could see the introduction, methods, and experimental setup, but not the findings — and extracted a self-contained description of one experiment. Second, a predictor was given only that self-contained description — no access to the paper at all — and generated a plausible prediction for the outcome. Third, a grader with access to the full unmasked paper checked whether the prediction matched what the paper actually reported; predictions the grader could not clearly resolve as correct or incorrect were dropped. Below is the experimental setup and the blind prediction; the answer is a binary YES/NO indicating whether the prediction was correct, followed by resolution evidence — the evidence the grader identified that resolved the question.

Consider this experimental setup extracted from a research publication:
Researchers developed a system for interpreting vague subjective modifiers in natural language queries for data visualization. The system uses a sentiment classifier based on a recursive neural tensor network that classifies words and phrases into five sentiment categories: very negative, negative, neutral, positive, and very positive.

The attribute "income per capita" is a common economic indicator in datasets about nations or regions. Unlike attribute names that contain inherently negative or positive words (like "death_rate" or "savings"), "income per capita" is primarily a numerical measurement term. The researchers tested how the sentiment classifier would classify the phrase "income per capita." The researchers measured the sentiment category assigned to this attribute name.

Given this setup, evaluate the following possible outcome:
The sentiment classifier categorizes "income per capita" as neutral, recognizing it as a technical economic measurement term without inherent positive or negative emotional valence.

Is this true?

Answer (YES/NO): NO